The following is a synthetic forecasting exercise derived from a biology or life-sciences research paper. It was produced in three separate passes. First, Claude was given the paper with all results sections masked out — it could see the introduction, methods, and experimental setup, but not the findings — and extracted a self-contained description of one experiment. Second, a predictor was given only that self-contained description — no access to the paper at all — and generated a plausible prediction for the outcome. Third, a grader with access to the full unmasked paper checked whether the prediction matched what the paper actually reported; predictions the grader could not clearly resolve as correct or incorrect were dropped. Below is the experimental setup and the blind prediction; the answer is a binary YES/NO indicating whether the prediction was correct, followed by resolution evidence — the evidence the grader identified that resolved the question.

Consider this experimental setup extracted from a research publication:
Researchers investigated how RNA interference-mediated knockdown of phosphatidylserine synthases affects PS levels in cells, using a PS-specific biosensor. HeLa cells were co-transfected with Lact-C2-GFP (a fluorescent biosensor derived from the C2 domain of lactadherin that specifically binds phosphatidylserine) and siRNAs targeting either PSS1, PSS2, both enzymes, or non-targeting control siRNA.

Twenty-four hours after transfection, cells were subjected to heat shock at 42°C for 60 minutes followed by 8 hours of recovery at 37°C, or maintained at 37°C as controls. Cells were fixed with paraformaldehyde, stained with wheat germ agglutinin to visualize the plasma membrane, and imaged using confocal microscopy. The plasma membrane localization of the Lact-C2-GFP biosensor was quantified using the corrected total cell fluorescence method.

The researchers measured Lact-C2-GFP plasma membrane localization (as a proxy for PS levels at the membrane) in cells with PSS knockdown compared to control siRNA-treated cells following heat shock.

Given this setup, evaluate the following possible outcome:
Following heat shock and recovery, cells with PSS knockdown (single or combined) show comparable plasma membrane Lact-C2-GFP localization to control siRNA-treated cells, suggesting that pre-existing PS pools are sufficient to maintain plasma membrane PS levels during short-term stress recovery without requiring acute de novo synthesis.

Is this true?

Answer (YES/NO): NO